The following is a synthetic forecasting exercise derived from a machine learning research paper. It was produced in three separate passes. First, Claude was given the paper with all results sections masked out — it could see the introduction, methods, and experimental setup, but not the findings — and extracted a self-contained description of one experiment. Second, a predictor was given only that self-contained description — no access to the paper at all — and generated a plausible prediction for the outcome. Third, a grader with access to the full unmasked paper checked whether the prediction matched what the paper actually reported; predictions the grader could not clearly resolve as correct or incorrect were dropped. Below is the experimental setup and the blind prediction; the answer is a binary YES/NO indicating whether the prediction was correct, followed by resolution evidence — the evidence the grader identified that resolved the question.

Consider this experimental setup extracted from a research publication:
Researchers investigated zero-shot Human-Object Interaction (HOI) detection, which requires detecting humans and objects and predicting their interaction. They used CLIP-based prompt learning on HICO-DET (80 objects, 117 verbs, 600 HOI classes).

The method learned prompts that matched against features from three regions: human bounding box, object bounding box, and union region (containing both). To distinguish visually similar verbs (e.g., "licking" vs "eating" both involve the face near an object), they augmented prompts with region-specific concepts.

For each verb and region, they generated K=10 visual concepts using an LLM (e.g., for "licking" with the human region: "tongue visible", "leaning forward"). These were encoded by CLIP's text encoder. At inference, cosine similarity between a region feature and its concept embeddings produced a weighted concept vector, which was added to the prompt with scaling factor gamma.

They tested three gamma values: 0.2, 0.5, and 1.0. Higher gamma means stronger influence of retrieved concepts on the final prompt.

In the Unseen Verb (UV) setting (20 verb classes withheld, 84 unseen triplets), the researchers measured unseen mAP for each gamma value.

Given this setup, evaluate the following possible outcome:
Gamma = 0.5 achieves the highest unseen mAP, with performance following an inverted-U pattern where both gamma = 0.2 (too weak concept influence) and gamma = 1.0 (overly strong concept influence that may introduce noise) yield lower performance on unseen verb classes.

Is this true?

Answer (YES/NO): NO